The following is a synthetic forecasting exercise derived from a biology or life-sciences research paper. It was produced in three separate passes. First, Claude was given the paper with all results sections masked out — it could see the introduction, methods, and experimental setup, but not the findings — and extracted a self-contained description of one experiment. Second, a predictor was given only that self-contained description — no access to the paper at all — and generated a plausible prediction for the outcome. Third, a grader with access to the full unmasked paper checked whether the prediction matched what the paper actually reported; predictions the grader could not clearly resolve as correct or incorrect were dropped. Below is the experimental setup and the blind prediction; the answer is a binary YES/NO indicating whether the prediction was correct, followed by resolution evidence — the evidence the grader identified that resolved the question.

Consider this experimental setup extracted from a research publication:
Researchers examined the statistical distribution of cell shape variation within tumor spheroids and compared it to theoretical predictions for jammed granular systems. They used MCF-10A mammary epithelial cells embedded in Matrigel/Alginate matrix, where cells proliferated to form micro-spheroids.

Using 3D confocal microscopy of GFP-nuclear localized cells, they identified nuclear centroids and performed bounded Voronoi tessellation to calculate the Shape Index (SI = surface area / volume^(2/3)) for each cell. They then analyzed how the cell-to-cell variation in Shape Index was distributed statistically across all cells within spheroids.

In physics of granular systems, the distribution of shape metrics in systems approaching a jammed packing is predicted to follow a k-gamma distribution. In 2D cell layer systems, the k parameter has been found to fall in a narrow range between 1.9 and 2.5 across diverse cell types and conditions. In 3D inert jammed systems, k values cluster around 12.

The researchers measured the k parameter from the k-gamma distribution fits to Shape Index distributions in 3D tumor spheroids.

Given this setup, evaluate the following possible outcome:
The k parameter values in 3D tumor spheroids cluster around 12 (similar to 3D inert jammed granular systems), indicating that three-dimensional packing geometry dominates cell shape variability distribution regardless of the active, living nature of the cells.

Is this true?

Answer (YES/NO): NO